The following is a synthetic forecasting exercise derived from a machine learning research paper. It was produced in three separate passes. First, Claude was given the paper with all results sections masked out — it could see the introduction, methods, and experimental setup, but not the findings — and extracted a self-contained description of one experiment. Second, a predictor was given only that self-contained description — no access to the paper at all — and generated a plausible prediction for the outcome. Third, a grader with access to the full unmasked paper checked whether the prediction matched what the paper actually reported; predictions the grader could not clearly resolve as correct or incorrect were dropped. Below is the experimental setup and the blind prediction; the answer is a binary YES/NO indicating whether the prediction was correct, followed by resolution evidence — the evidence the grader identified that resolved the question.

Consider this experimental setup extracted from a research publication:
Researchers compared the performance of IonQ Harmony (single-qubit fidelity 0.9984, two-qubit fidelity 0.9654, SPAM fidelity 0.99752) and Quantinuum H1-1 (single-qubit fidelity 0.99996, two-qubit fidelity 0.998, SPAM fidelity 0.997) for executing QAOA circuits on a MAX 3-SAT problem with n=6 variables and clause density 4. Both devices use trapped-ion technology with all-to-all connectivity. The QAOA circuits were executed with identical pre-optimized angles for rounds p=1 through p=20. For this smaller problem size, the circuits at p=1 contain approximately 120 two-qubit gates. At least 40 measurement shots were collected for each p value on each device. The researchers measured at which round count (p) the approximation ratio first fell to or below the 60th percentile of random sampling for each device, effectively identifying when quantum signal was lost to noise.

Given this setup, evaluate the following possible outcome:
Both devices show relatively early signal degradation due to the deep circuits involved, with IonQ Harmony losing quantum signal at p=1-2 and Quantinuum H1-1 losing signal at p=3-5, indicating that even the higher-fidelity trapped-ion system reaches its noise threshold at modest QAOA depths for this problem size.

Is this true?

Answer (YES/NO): NO